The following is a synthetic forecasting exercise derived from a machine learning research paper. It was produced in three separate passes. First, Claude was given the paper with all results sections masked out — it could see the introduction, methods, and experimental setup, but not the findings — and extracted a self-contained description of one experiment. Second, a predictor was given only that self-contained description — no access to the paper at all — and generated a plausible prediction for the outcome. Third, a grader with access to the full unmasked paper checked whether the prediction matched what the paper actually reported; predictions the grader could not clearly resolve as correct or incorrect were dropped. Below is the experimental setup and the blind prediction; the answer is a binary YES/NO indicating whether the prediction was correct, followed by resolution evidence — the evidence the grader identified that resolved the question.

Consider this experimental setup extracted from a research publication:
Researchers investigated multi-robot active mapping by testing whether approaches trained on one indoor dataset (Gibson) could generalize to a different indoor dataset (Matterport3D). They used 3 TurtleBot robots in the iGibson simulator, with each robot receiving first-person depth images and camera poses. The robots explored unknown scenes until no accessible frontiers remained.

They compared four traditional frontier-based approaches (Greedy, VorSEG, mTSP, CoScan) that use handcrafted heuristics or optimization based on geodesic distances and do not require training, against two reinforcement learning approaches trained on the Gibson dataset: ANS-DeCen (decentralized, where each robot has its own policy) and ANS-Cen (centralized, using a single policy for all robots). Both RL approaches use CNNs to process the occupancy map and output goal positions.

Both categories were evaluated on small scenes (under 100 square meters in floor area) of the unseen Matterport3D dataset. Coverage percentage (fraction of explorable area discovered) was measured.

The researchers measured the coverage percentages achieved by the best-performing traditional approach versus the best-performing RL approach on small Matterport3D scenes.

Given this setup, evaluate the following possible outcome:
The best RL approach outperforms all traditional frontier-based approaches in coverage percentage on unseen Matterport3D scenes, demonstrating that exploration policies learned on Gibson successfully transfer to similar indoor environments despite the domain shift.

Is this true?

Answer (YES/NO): NO